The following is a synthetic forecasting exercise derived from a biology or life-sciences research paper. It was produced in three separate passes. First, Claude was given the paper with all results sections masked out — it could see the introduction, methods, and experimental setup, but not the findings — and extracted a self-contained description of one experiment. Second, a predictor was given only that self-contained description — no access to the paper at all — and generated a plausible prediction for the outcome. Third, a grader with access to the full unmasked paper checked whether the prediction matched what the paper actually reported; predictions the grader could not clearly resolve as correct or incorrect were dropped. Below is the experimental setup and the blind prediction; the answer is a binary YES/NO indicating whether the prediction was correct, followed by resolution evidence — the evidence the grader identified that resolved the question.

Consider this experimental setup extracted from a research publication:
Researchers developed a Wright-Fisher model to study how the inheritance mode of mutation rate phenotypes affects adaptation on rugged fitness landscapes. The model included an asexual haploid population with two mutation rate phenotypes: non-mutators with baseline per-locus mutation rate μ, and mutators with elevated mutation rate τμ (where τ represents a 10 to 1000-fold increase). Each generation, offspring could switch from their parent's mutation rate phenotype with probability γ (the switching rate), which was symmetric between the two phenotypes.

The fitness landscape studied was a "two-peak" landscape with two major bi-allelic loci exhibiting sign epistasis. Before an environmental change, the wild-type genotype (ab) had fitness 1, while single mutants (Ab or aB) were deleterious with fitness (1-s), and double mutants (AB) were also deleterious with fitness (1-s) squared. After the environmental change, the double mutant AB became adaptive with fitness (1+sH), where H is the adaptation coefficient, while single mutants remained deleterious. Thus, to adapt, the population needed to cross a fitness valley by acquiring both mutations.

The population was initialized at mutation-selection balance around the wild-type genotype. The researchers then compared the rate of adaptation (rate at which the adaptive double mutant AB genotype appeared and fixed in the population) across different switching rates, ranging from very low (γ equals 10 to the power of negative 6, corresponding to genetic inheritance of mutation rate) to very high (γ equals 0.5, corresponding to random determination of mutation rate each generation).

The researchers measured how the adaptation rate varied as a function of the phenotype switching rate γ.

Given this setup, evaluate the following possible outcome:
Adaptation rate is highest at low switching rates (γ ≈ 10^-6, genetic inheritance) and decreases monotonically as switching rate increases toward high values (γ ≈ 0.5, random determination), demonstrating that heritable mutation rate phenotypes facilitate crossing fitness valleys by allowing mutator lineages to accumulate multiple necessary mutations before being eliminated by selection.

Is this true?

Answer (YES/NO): NO